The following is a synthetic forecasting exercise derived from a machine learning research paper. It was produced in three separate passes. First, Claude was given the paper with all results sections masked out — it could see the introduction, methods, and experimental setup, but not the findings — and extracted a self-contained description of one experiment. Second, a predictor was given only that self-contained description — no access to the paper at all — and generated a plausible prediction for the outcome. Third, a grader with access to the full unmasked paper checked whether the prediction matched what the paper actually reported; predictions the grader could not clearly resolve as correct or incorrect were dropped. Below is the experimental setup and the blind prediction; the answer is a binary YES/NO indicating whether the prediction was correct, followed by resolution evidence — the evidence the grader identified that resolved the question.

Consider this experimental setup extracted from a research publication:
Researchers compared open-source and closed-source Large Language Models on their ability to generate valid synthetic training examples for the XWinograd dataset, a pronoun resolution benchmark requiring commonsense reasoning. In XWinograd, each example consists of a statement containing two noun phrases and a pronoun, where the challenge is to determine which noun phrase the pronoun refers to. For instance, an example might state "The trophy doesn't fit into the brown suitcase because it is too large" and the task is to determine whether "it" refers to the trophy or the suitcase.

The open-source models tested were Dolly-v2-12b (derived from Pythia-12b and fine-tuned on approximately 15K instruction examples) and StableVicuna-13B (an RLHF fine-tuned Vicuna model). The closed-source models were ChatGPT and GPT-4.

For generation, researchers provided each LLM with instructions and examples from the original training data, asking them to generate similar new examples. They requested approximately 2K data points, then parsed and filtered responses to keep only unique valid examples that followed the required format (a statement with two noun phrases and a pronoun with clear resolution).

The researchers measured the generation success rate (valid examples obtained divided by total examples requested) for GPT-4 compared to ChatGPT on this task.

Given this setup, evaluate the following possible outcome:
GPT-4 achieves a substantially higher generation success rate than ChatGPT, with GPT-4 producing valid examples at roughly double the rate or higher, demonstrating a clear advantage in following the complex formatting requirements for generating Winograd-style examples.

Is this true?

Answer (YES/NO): YES